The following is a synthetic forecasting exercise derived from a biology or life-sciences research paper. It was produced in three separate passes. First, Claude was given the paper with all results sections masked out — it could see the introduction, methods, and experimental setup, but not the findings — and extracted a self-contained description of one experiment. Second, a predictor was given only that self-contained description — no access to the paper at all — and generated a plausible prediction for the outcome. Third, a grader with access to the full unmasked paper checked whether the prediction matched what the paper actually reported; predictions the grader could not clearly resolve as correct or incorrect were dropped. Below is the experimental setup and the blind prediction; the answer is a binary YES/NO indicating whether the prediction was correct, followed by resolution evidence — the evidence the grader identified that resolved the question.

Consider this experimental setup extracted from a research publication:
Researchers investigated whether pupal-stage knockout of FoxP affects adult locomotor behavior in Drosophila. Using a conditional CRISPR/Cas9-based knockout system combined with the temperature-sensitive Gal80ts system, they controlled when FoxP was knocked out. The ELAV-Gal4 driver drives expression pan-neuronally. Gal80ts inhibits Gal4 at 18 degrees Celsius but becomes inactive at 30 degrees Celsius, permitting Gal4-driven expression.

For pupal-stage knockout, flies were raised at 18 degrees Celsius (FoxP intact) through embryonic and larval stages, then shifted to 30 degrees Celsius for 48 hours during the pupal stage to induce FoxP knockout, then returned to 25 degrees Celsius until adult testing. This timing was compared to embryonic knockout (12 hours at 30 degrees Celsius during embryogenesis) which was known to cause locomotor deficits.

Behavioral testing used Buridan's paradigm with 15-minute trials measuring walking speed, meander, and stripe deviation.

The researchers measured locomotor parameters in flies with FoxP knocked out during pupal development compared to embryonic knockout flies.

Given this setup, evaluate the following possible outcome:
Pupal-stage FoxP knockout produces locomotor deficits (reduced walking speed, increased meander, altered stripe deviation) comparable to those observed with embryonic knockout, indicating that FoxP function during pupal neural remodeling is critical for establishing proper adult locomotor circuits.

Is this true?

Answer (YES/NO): NO